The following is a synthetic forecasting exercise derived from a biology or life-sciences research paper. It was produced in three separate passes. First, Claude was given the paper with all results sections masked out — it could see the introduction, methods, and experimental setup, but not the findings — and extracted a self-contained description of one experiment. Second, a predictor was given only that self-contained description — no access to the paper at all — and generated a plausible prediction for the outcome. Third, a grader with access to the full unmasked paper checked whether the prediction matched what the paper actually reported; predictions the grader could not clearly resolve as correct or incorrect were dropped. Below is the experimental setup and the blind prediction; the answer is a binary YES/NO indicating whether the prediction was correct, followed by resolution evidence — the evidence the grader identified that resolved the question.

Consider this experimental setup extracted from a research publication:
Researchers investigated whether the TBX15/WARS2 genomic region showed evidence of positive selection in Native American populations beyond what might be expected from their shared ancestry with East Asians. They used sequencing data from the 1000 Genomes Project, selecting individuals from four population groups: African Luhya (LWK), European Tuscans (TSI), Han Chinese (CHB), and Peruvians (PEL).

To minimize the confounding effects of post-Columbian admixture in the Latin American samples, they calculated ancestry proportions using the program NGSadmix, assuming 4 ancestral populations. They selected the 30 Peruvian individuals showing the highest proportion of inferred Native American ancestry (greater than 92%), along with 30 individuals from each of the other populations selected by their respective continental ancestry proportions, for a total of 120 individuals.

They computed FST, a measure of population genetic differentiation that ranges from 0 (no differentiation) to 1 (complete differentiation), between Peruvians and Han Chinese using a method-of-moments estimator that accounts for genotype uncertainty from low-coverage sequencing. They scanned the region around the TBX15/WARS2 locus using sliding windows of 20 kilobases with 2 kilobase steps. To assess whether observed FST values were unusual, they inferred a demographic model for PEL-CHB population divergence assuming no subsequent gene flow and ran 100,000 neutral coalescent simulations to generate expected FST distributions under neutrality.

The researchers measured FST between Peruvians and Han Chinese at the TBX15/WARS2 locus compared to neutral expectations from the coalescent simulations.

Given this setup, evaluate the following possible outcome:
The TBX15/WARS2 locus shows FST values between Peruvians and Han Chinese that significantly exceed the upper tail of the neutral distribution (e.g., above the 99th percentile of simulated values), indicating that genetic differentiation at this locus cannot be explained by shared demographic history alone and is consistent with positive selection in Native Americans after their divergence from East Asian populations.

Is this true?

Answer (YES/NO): YES